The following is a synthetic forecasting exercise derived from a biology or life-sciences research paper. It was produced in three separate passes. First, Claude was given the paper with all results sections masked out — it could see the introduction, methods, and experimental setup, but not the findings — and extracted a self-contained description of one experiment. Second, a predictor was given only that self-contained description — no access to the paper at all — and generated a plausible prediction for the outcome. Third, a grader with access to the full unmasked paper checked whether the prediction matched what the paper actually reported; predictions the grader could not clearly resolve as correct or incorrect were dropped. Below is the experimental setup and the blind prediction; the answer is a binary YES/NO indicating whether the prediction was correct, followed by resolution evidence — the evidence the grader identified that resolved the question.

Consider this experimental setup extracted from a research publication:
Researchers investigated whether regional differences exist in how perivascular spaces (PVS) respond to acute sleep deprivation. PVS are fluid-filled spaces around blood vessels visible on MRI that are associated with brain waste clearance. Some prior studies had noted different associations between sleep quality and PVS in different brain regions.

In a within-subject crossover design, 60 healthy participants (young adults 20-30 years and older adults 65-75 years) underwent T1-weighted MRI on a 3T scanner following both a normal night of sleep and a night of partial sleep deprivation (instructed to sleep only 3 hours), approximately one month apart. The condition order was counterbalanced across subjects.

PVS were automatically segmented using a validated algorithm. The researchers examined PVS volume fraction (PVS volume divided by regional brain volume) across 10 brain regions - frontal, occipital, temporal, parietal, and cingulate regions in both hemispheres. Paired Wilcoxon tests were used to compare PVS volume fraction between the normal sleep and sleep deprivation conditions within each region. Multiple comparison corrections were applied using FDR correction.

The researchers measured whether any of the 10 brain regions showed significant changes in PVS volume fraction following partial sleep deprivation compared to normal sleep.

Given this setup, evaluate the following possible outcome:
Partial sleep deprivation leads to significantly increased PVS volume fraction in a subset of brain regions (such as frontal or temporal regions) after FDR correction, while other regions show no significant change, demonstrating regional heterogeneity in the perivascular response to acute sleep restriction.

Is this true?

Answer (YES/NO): NO